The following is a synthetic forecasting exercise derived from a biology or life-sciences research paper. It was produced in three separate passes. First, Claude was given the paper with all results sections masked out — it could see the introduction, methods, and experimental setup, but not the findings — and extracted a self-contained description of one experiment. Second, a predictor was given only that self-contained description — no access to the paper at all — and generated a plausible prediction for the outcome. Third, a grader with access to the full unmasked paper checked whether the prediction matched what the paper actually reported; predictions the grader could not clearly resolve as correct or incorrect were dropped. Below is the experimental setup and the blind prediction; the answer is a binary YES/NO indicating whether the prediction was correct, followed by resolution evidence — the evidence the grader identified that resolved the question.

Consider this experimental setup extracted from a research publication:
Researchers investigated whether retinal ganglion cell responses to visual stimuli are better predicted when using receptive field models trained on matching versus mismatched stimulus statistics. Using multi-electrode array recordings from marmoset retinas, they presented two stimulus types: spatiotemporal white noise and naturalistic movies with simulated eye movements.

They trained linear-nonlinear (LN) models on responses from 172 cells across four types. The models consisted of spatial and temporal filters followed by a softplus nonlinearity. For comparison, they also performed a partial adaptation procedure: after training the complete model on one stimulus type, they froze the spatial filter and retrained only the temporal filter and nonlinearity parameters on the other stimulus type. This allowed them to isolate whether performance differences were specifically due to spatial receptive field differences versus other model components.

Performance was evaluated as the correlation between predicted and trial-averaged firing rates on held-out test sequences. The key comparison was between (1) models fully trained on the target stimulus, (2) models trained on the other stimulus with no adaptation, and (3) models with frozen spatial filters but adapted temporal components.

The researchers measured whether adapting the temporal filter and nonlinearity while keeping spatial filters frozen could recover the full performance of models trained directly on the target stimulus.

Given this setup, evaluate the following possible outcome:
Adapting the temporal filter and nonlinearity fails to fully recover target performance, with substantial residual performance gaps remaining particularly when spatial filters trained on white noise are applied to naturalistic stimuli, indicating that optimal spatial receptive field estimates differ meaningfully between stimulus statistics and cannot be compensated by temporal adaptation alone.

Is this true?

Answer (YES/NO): NO